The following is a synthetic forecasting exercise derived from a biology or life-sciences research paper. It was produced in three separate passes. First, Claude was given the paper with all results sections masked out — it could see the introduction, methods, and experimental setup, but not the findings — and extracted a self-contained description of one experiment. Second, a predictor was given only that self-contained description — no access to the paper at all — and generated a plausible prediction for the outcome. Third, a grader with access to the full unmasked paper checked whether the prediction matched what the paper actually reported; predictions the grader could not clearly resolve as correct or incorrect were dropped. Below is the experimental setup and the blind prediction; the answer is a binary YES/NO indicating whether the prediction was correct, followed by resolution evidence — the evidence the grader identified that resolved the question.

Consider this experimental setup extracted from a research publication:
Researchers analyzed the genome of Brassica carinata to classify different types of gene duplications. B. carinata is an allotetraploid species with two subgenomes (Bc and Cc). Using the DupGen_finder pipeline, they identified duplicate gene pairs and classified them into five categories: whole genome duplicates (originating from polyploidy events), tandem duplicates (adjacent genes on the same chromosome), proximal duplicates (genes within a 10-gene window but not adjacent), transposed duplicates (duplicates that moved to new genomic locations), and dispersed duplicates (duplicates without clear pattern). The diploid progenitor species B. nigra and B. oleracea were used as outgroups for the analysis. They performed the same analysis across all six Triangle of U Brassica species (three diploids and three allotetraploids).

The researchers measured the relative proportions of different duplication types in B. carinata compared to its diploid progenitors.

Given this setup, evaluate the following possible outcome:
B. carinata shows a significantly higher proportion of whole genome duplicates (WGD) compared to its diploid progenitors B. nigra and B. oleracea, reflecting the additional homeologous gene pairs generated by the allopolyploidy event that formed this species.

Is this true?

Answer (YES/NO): YES